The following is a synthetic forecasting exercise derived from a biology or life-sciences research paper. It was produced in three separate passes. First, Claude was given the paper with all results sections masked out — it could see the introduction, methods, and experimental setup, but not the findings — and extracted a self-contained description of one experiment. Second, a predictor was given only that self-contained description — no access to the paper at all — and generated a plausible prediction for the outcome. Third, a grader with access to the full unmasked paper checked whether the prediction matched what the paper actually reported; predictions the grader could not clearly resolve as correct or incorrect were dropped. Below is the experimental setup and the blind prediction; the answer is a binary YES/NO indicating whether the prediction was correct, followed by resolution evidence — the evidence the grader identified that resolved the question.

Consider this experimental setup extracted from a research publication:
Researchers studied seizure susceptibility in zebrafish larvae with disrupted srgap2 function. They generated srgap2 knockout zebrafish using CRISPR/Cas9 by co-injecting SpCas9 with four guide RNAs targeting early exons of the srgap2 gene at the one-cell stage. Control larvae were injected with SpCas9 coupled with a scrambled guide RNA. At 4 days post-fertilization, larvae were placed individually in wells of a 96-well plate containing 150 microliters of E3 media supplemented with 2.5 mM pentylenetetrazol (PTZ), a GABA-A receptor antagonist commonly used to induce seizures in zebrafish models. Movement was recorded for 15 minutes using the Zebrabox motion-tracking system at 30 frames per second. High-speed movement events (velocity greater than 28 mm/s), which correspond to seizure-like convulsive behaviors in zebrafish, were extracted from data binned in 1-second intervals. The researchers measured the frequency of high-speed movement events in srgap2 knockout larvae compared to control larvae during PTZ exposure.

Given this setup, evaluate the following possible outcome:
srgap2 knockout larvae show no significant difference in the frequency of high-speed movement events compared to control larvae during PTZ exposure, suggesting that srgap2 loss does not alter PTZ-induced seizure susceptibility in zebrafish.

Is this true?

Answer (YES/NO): NO